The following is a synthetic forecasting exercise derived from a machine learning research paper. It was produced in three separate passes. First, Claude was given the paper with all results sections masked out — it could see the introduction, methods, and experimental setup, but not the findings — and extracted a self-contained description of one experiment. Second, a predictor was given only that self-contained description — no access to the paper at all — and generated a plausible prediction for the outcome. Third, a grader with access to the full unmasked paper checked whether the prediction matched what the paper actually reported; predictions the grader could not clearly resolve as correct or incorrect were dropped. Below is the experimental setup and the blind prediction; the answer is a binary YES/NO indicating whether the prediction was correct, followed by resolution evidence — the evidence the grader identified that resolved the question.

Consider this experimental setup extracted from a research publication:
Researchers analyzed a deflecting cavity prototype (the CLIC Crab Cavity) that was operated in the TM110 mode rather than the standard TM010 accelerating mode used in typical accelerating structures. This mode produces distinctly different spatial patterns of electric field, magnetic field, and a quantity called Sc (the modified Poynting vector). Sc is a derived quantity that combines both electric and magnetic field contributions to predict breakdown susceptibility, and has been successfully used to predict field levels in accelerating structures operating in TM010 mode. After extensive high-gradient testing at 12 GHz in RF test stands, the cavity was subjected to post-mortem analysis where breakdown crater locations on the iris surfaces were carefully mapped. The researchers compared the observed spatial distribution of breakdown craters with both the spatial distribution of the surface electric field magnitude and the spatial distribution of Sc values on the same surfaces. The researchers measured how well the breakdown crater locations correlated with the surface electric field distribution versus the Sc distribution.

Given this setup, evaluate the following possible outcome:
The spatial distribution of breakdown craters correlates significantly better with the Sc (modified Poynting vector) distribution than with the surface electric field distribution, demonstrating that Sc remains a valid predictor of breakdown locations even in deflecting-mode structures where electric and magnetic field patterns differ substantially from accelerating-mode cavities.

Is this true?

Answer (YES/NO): NO